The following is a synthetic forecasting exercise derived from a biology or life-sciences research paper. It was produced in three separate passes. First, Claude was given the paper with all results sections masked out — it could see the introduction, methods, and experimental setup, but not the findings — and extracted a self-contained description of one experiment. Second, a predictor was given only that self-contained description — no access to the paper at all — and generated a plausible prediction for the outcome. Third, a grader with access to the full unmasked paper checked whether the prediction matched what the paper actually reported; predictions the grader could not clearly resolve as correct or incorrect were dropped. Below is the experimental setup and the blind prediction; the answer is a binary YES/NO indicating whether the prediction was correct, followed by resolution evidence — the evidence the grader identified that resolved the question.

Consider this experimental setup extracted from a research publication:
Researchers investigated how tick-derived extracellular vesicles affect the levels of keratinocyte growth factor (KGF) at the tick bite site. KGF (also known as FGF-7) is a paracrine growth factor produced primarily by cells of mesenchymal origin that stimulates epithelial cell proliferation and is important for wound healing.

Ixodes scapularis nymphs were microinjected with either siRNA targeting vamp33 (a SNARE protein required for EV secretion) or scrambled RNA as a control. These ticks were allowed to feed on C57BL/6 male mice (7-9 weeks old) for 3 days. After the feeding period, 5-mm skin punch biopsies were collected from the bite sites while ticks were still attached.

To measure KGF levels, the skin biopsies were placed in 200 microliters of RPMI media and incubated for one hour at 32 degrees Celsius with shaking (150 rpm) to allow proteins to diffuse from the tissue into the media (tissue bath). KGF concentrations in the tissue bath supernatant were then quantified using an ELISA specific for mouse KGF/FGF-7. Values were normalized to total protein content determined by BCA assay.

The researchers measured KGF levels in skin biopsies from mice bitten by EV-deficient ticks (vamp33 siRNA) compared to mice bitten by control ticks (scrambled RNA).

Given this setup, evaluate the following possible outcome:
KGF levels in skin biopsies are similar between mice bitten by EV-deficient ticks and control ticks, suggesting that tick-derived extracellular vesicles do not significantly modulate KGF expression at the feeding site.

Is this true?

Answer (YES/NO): NO